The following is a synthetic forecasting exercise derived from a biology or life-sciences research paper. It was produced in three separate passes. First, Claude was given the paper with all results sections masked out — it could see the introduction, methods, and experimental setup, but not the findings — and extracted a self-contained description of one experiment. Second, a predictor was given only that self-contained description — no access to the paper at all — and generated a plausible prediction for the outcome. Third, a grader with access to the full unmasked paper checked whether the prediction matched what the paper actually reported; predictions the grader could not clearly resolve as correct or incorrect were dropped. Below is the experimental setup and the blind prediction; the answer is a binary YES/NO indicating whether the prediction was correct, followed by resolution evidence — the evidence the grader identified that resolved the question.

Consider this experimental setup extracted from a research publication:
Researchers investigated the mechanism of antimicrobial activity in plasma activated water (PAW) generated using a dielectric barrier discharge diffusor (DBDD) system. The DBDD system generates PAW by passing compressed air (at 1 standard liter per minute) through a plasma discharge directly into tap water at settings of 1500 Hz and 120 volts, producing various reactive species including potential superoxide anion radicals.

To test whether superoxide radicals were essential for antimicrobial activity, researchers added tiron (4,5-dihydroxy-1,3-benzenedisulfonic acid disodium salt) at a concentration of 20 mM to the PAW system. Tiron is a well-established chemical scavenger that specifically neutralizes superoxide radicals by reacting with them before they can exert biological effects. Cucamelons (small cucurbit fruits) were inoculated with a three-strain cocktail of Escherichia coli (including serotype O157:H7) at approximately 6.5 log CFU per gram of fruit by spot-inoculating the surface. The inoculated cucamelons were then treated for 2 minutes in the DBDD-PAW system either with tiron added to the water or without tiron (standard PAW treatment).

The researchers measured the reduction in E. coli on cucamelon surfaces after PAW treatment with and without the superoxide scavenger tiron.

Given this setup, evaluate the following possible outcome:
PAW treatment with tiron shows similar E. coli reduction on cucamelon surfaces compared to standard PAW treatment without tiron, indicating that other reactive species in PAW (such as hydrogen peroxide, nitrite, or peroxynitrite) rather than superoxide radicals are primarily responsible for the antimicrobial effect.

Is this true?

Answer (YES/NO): NO